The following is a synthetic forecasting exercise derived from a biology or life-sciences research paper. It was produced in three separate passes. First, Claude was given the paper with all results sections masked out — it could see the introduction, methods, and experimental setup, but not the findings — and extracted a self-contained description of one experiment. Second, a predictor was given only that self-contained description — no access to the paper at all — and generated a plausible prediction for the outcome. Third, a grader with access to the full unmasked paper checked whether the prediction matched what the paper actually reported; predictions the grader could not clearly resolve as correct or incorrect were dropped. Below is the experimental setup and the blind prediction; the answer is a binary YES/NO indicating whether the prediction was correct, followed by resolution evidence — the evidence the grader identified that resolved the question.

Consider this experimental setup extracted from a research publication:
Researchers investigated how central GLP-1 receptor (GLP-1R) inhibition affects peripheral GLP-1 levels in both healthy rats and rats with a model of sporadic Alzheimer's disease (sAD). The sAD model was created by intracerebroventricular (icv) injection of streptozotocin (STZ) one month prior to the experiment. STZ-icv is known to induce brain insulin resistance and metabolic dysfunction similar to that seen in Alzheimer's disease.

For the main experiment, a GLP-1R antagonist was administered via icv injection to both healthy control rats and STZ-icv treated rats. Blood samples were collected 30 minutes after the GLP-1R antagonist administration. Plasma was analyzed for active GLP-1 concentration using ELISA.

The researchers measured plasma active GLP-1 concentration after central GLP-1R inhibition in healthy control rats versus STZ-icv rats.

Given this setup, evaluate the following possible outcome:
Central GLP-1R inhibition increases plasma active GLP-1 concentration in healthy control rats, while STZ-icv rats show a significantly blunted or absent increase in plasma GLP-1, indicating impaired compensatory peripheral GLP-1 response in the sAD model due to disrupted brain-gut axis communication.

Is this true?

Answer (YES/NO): NO